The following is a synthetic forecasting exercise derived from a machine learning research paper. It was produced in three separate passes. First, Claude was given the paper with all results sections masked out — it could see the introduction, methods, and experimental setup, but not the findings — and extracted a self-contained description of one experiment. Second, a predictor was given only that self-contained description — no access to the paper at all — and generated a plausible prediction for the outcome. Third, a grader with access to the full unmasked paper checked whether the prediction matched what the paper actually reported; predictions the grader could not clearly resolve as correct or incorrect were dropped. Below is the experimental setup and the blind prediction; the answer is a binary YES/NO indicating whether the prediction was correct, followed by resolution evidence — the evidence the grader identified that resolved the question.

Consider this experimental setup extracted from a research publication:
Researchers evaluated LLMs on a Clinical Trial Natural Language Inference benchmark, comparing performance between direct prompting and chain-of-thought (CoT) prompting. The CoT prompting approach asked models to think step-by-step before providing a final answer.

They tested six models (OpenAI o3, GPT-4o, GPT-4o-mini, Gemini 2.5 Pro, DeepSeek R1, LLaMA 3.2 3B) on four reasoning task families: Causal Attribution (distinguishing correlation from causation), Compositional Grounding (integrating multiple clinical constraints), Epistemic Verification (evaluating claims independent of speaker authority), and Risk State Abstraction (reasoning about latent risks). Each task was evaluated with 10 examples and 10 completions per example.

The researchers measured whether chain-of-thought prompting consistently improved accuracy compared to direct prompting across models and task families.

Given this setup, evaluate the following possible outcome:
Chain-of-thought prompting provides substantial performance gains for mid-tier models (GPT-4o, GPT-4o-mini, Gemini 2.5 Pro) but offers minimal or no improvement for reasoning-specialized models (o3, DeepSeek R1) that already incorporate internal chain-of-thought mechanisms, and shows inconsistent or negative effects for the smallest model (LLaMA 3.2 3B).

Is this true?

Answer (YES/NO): NO